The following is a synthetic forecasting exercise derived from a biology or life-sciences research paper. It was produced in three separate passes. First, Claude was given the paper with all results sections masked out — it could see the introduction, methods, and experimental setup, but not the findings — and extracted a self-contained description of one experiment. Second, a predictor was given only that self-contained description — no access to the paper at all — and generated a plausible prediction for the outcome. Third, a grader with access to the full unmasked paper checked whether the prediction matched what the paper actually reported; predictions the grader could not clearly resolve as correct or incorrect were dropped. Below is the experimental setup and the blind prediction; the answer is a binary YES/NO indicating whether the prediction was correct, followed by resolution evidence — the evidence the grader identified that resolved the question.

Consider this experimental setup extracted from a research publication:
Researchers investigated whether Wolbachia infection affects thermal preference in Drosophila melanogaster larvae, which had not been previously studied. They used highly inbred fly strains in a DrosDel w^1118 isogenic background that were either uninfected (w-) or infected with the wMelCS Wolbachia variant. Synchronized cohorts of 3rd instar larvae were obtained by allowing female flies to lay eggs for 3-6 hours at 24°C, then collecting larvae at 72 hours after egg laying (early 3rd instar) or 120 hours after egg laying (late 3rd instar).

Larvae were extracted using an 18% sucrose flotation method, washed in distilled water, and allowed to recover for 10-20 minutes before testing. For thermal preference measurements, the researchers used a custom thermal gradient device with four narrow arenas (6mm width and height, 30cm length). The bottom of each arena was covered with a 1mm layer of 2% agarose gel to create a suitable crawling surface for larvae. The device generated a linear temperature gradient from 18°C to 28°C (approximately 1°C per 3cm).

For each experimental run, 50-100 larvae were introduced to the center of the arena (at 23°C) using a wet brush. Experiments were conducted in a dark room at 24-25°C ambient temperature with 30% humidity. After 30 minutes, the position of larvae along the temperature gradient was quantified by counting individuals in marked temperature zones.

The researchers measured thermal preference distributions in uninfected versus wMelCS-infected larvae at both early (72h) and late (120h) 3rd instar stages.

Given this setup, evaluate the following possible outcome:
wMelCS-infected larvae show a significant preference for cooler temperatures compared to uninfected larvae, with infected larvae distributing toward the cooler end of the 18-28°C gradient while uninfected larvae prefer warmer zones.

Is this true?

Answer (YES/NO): NO